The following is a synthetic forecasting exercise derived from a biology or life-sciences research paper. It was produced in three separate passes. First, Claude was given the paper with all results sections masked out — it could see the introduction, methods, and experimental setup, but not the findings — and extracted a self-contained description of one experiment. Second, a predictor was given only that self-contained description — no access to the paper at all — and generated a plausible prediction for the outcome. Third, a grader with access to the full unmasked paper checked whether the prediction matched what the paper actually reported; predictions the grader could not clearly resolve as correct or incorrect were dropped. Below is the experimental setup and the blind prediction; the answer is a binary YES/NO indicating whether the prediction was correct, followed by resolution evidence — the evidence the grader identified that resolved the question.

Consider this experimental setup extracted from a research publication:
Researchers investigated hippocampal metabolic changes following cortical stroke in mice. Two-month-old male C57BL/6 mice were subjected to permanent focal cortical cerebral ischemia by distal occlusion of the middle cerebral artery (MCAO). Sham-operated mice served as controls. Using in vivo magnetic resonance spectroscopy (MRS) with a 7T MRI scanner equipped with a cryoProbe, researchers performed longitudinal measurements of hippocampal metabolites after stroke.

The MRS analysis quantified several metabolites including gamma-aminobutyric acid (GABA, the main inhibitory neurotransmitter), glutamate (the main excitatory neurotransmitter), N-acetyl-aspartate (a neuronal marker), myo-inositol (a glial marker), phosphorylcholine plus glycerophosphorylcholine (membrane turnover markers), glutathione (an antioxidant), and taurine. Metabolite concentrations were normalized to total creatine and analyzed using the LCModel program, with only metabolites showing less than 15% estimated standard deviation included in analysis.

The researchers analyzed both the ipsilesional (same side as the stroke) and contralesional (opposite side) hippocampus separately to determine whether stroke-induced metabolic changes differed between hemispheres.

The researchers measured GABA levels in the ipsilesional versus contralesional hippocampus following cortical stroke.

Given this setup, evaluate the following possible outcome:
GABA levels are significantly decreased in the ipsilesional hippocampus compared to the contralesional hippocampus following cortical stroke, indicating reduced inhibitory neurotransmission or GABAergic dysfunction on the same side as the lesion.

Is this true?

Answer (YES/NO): NO